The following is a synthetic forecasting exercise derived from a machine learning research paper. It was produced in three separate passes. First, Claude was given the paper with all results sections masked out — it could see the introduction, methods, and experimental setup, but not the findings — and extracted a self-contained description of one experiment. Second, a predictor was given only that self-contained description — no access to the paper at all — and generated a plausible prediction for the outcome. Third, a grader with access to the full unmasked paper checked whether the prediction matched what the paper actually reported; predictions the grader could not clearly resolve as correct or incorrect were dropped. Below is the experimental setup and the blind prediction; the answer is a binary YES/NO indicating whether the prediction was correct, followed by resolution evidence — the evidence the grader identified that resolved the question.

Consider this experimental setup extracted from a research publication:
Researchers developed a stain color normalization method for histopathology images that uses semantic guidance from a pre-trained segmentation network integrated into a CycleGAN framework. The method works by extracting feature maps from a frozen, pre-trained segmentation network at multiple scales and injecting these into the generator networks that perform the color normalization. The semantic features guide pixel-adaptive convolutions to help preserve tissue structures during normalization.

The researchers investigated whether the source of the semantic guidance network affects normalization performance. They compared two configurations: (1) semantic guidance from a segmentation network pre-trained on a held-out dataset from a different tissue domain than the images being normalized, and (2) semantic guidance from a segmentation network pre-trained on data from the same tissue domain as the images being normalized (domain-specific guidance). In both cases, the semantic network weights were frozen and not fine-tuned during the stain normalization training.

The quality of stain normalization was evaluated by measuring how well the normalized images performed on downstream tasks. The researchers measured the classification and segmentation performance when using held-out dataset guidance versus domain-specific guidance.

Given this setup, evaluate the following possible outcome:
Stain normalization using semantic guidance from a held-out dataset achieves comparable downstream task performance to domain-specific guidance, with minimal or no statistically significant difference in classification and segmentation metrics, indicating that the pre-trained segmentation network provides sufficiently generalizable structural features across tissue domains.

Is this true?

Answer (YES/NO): NO